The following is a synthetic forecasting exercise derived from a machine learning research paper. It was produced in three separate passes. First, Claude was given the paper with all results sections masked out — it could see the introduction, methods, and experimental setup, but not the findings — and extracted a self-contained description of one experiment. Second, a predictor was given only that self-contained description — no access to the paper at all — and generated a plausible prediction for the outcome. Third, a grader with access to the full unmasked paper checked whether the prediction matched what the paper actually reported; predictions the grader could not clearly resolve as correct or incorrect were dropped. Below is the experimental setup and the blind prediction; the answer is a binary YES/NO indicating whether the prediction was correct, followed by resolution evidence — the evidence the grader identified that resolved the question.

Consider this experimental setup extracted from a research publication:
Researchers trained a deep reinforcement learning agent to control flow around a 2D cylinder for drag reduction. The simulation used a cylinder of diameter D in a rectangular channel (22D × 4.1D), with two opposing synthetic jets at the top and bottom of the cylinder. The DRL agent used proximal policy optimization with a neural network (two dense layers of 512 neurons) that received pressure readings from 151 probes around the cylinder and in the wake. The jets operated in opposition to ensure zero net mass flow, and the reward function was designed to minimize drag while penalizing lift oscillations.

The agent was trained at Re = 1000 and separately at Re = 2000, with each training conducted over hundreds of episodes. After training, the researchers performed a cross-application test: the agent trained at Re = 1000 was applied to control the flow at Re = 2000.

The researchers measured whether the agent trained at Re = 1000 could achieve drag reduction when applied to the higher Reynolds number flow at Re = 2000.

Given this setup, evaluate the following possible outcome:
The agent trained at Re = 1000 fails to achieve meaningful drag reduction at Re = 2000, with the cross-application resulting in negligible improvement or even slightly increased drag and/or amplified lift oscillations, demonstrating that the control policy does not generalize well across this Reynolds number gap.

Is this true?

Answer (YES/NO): NO